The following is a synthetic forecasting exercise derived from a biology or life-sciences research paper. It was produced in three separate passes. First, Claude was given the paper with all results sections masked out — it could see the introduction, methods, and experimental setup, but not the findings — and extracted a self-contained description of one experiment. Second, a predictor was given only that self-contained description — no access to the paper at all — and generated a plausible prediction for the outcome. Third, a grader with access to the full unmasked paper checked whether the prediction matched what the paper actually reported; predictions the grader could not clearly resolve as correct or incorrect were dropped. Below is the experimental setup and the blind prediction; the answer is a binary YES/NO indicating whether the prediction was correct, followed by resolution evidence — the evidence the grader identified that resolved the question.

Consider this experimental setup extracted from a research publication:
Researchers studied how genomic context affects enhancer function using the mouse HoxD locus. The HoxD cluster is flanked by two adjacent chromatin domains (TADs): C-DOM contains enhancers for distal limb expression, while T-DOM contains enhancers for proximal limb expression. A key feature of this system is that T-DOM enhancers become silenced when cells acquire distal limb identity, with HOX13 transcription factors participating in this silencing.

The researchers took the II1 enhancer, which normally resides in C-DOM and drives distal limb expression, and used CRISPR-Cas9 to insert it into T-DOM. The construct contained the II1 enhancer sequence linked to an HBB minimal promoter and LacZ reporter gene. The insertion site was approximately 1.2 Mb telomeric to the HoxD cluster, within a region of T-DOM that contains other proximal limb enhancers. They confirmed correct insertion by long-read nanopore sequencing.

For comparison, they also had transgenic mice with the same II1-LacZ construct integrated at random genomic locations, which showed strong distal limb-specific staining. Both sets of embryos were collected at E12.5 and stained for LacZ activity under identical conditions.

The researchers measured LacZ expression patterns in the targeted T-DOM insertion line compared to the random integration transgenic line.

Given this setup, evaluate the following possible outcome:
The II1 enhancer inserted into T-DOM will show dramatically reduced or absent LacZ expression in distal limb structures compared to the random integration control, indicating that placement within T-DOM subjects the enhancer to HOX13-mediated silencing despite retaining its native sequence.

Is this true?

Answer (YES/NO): YES